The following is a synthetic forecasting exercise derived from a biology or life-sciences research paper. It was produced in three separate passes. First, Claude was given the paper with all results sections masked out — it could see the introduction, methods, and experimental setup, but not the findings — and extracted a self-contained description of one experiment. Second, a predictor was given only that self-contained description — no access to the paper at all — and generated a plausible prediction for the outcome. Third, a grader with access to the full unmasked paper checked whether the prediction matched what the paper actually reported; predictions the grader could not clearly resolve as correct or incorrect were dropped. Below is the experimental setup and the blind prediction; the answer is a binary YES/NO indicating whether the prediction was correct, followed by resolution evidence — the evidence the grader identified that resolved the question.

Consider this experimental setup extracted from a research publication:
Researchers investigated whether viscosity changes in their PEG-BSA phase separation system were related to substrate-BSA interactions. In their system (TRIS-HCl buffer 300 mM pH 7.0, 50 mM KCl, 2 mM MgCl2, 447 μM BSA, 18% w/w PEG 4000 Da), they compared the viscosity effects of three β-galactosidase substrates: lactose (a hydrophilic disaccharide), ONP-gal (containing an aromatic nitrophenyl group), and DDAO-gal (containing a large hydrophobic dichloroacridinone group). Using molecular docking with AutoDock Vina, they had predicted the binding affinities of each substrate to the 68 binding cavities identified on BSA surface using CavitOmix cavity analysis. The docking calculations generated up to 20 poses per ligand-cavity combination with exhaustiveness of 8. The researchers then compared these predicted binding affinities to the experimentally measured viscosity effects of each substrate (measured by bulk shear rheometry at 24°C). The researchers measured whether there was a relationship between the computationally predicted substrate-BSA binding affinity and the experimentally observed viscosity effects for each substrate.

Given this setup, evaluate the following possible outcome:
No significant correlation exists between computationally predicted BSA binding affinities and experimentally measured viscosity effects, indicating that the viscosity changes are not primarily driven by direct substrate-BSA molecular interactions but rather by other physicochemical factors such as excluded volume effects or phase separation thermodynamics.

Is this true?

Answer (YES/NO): NO